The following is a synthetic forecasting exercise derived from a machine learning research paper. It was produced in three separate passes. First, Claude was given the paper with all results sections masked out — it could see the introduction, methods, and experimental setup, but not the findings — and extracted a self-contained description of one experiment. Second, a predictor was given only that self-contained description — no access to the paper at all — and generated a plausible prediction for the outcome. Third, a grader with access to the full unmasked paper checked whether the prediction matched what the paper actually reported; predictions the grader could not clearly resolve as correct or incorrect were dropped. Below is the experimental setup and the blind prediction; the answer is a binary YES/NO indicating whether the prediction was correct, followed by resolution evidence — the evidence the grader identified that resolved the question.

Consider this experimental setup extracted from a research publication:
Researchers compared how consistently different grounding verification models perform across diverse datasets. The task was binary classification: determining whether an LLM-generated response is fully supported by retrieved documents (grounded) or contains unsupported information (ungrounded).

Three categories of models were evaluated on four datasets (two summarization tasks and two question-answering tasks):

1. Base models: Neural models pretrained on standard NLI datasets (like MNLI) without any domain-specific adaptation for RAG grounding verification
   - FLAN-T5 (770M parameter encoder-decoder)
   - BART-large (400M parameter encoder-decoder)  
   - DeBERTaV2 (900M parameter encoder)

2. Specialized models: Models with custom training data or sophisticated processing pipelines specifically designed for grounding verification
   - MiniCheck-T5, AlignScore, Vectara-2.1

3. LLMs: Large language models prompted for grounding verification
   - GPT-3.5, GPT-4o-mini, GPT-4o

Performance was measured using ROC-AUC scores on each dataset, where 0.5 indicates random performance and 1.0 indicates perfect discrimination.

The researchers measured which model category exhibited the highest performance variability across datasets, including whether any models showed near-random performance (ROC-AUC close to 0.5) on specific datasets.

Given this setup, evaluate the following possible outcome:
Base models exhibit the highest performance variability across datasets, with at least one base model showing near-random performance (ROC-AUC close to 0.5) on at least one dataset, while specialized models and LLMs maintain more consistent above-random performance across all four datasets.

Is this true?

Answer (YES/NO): NO